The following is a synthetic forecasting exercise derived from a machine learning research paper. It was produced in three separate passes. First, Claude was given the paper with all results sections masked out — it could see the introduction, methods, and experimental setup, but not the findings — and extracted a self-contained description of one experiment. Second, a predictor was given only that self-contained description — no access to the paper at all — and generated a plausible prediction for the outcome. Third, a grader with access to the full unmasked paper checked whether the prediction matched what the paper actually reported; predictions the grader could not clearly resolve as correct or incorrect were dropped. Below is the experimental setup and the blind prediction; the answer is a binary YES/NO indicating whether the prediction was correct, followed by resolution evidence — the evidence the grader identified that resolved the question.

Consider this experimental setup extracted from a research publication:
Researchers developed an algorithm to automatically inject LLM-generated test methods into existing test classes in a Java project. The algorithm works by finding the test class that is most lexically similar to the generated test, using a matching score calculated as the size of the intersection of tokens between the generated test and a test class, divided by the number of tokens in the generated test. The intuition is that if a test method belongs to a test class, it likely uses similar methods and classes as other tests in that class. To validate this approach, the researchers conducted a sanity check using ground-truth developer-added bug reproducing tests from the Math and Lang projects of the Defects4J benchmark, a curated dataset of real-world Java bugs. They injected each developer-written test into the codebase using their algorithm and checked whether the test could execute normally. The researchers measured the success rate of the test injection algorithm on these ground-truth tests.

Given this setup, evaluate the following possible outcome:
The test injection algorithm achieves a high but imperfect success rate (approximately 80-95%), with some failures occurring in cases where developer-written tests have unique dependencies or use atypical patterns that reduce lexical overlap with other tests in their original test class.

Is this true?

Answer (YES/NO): YES